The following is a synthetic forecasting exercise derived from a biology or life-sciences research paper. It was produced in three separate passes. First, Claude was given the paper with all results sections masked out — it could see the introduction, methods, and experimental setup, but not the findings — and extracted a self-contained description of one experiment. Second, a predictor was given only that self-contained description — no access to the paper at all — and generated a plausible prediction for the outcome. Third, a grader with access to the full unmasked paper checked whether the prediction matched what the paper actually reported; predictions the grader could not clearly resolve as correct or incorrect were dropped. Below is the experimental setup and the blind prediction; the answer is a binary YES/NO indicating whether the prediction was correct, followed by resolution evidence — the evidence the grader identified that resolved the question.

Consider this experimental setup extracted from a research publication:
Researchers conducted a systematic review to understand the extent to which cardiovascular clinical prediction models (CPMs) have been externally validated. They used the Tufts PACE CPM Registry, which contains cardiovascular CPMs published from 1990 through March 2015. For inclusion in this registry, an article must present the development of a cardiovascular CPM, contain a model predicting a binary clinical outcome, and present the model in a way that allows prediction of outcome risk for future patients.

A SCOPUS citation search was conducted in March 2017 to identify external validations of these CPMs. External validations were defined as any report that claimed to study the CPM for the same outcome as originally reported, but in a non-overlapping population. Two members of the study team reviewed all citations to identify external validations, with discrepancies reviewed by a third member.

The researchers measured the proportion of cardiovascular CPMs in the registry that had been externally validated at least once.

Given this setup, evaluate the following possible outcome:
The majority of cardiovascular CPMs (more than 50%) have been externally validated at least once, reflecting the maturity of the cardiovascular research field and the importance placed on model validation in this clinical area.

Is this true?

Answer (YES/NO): NO